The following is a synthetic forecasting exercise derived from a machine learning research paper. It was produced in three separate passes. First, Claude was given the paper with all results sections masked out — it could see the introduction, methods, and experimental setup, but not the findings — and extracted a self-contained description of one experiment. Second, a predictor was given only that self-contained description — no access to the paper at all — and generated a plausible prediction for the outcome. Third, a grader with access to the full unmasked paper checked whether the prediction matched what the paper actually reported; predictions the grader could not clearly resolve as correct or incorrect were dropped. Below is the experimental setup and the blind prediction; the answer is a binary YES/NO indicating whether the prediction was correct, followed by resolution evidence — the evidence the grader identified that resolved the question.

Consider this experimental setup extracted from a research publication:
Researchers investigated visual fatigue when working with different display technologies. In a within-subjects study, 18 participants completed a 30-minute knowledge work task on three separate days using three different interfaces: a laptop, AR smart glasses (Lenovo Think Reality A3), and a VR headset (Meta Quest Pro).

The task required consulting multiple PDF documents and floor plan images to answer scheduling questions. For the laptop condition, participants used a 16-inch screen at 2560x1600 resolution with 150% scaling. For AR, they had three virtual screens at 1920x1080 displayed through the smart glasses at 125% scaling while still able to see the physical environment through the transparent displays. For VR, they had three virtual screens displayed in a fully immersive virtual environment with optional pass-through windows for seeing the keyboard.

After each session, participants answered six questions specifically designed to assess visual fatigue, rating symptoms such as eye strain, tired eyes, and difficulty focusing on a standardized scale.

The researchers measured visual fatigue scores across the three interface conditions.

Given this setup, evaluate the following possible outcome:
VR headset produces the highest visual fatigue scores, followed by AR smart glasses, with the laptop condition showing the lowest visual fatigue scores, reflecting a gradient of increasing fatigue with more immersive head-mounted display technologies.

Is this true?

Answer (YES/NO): YES